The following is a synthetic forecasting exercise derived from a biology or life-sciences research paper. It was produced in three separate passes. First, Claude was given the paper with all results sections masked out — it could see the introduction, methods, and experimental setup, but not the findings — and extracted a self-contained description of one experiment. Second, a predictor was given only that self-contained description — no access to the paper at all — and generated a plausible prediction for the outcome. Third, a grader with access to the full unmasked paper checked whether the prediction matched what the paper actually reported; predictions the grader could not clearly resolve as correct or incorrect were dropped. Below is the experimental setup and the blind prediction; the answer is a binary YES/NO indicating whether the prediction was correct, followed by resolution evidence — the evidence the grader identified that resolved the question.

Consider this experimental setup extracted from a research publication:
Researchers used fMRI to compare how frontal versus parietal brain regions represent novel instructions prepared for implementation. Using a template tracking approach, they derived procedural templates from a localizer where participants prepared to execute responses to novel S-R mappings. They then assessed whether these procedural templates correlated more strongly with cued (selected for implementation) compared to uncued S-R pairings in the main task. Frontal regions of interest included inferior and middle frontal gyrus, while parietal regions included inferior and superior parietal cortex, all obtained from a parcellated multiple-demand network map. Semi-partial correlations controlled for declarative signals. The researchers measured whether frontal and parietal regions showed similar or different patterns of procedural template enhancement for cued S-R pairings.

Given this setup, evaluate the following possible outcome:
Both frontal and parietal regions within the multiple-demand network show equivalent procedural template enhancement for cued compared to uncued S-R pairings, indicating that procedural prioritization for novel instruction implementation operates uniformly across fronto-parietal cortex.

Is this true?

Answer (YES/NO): YES